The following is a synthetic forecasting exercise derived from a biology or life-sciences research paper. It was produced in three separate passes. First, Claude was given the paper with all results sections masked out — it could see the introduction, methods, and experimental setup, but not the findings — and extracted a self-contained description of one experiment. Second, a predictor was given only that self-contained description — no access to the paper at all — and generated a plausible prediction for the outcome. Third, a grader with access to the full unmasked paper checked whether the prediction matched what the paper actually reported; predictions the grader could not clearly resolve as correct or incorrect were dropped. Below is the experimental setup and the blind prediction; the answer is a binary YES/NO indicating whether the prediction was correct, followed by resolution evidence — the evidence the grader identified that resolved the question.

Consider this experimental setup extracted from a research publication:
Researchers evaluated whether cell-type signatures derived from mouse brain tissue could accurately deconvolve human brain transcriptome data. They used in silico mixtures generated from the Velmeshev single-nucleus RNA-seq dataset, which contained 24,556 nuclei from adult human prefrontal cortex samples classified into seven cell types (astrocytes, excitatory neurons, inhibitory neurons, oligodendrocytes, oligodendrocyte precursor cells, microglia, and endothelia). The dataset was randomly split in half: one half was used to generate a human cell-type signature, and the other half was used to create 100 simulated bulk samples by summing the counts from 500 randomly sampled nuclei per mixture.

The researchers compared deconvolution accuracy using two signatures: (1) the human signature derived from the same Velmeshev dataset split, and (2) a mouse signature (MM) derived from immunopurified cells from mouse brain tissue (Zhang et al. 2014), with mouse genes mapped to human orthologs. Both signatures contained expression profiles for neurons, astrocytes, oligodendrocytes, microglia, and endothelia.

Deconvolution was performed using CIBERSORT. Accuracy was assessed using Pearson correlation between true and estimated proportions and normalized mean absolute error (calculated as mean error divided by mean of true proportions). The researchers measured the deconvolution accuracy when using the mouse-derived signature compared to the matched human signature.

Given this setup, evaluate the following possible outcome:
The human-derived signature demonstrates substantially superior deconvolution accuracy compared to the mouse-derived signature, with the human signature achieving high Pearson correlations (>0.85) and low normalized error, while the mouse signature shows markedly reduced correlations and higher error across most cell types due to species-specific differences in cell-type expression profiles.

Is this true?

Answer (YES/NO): YES